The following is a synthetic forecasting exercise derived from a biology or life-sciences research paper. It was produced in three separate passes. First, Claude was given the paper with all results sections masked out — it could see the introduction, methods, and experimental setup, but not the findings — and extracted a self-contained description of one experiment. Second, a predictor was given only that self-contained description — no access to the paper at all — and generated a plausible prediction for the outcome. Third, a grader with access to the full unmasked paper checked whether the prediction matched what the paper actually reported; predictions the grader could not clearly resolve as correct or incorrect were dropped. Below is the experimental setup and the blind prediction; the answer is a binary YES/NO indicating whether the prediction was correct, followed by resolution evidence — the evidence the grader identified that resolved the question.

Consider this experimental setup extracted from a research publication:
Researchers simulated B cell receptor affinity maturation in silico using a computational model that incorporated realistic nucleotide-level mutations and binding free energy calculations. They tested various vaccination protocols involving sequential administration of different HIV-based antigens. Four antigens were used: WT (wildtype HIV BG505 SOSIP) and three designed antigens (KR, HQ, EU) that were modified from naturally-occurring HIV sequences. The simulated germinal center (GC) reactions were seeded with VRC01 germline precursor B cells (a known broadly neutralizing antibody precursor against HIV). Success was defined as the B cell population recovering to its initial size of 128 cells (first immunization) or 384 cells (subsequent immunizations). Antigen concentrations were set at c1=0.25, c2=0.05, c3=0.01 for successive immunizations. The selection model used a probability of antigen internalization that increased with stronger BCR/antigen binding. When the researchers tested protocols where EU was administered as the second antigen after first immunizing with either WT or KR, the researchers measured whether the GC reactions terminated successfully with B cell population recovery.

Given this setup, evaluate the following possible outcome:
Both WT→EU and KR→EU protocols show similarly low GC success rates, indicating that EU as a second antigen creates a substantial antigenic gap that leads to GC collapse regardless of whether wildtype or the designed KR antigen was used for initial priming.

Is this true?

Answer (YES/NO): YES